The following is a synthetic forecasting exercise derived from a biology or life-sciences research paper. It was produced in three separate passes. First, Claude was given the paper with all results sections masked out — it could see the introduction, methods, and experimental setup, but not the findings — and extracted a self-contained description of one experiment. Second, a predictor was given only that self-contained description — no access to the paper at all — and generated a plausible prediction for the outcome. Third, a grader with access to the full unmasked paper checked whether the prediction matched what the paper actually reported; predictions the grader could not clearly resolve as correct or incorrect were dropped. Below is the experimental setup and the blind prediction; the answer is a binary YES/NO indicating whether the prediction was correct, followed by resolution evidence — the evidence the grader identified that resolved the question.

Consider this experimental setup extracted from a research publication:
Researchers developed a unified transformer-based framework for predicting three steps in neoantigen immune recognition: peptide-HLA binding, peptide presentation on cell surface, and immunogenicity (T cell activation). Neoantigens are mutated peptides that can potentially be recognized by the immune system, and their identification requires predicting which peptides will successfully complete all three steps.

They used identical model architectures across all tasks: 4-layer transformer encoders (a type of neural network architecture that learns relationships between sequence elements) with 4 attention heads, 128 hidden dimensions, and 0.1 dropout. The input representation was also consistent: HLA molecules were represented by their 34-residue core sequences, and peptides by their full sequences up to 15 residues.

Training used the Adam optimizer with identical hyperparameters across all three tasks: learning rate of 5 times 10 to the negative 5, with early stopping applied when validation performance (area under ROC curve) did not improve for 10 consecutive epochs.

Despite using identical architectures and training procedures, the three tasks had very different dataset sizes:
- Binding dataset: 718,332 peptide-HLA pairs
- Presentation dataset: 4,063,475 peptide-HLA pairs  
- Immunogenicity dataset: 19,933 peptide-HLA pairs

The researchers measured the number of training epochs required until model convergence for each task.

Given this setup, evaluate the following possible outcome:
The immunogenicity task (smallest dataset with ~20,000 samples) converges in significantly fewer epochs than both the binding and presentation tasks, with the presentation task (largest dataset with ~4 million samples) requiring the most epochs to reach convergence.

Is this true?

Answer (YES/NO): NO